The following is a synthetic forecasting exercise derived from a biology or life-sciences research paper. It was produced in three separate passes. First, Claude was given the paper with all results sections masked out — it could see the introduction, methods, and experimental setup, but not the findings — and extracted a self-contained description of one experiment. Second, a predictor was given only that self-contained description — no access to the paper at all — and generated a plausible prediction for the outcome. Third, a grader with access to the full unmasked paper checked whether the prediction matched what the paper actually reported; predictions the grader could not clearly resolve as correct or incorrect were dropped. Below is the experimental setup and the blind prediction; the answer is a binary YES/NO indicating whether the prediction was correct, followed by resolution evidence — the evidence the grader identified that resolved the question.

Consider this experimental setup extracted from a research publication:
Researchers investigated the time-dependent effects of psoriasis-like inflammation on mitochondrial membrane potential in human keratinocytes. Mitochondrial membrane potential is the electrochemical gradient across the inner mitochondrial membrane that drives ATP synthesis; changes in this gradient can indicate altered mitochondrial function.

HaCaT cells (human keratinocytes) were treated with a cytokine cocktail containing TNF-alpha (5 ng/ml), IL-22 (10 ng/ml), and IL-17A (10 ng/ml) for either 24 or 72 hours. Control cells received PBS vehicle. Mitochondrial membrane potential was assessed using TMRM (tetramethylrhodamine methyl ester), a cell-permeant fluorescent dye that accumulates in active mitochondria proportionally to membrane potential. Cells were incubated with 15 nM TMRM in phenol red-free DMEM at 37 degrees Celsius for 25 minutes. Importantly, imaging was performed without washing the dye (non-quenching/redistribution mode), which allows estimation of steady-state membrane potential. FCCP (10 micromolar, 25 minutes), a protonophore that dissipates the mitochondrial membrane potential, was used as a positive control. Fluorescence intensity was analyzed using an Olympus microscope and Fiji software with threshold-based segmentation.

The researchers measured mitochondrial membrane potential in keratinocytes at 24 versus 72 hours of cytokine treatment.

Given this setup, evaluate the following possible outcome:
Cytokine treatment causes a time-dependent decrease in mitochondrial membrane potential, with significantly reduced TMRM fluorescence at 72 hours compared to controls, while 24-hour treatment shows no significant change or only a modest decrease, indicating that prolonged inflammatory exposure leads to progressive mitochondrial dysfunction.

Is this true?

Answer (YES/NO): NO